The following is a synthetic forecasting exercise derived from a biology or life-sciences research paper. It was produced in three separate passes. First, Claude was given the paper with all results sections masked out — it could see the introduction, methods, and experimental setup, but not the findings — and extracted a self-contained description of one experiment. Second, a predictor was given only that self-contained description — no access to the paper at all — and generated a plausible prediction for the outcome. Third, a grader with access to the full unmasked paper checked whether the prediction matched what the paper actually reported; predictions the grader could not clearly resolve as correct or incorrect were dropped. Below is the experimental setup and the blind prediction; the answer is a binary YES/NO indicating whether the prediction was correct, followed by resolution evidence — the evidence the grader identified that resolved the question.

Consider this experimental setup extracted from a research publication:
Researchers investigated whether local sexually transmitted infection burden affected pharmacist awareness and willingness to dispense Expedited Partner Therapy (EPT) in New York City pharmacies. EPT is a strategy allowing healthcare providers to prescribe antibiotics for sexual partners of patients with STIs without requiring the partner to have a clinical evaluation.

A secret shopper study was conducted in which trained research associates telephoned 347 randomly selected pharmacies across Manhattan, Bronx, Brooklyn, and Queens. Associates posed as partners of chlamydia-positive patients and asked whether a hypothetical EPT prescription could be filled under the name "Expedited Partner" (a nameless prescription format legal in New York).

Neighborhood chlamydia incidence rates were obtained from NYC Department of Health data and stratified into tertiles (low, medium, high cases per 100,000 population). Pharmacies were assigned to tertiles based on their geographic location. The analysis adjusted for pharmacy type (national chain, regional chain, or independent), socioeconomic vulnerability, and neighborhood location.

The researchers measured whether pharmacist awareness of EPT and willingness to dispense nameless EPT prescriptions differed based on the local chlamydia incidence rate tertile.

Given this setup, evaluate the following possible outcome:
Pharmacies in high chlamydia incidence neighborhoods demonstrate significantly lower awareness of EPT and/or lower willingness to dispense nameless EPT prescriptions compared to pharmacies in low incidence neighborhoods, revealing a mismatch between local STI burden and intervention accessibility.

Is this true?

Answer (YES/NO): NO